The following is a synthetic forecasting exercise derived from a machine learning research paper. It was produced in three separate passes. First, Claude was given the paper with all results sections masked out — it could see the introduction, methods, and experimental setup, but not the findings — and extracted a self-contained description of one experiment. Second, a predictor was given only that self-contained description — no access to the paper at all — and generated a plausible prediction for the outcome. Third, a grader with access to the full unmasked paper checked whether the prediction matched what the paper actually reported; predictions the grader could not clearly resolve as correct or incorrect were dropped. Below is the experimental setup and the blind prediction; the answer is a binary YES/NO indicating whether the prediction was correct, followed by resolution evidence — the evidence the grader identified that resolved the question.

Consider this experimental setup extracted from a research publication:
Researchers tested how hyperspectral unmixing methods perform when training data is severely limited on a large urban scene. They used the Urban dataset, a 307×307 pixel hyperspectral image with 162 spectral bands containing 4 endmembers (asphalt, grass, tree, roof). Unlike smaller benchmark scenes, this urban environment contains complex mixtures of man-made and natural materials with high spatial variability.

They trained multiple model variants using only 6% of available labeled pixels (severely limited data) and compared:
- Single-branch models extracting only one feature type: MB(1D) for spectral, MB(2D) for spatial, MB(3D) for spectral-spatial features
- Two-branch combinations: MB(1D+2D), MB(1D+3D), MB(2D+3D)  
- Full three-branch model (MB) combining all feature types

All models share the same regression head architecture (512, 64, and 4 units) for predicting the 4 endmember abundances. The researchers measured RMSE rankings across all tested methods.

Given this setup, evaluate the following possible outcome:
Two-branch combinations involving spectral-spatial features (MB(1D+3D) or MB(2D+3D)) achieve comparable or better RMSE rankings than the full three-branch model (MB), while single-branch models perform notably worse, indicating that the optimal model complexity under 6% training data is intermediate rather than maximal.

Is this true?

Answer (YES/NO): NO